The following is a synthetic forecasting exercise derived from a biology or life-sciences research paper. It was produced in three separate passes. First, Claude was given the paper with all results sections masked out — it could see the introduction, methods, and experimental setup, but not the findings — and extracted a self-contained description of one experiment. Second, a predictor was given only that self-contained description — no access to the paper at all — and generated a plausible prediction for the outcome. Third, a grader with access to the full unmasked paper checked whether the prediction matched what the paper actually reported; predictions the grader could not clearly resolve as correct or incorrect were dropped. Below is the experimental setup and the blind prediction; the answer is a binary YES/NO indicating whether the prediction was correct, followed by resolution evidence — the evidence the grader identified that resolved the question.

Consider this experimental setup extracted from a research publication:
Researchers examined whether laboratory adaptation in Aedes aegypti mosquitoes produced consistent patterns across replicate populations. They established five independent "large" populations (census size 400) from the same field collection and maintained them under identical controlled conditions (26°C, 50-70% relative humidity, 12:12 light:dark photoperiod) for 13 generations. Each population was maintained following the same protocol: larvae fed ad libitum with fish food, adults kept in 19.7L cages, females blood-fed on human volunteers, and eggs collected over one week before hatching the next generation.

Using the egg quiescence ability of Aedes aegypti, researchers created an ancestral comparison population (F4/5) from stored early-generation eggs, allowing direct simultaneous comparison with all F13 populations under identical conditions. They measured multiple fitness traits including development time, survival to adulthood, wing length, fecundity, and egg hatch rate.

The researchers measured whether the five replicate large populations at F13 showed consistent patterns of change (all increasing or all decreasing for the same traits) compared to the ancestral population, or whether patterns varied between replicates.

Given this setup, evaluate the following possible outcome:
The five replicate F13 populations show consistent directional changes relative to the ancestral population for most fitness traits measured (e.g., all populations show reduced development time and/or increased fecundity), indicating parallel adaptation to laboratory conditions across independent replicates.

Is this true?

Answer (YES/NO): NO